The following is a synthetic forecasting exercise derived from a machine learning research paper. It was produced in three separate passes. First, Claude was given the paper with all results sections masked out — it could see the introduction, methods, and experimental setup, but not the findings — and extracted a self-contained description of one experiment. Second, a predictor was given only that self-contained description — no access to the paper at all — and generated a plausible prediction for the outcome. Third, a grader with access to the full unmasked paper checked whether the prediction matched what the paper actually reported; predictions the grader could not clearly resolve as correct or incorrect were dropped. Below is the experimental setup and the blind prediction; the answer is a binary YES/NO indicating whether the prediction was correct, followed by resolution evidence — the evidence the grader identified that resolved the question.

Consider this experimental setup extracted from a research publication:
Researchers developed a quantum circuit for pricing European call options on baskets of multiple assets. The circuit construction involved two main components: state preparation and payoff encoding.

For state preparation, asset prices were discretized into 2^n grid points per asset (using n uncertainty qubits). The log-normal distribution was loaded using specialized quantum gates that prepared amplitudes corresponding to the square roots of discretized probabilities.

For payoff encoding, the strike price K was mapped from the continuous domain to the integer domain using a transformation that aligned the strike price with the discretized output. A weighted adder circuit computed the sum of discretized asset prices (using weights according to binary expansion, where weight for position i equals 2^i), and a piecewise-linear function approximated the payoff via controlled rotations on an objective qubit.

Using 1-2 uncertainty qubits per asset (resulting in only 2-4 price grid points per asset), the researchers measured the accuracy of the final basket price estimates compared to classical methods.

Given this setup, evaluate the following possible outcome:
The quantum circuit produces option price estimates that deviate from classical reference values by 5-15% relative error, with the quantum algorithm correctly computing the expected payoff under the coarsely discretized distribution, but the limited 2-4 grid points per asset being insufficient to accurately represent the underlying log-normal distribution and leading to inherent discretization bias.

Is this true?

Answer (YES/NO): NO